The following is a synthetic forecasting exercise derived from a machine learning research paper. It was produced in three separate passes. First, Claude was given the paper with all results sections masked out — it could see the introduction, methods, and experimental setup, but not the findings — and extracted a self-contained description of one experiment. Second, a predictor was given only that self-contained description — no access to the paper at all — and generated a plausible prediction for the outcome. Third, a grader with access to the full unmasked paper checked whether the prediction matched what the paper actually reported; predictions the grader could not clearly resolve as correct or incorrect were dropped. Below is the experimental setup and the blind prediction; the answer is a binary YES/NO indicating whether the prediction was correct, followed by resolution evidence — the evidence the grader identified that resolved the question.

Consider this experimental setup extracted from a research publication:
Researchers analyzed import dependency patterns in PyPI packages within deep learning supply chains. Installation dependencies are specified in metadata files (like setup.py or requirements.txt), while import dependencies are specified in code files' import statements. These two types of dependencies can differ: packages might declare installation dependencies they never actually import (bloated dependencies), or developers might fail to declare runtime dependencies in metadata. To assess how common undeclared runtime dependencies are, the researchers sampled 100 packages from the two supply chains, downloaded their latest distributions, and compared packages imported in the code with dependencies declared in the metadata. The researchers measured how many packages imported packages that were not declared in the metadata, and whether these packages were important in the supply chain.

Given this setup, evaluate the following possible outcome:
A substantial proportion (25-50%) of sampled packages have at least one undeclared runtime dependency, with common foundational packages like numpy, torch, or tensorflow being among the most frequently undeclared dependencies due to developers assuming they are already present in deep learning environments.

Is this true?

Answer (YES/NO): NO